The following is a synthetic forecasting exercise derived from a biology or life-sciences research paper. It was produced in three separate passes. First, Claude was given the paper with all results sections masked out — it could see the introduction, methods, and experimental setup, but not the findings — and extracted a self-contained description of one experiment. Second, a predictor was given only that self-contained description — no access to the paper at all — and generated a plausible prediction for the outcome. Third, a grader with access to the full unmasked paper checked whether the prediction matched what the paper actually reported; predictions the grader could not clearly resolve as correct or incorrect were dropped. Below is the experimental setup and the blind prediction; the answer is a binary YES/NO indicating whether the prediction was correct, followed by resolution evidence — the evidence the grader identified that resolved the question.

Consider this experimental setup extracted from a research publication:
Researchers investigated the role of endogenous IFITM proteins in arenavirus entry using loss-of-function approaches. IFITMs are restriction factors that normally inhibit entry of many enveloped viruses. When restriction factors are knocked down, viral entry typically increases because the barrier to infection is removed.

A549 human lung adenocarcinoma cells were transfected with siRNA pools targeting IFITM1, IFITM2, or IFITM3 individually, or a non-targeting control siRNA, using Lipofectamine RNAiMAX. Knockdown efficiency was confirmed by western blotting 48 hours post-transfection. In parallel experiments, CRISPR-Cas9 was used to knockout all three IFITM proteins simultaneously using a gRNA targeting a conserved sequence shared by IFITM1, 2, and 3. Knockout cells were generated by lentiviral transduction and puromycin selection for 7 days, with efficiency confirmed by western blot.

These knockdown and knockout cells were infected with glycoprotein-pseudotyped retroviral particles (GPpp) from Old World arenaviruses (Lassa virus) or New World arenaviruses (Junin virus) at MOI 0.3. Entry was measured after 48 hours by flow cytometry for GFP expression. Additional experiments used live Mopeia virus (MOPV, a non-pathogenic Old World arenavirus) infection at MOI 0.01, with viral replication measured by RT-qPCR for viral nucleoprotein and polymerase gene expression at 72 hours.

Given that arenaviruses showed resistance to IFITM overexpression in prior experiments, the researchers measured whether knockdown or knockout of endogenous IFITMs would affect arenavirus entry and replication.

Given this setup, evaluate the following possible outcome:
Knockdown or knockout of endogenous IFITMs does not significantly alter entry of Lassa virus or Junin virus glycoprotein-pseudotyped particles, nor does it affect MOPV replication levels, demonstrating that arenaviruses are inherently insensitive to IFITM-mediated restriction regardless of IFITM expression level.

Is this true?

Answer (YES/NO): NO